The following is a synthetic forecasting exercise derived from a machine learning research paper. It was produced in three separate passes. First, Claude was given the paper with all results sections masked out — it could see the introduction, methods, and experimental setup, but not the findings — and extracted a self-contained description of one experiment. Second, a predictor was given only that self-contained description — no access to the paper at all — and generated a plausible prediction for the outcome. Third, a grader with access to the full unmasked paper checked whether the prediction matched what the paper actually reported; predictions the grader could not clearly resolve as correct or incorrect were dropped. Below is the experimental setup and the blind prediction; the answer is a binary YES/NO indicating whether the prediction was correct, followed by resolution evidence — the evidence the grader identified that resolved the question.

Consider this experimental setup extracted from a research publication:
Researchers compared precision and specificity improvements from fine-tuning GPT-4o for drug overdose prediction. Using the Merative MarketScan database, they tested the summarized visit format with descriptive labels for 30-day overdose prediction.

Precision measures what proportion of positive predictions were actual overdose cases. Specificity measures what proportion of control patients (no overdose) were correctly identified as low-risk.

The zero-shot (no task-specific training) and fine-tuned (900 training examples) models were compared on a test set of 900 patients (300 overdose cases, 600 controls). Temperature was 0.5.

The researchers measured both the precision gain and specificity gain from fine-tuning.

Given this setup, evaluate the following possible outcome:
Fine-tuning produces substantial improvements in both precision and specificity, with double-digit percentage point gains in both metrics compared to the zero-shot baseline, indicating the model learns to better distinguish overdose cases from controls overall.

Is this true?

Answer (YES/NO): YES